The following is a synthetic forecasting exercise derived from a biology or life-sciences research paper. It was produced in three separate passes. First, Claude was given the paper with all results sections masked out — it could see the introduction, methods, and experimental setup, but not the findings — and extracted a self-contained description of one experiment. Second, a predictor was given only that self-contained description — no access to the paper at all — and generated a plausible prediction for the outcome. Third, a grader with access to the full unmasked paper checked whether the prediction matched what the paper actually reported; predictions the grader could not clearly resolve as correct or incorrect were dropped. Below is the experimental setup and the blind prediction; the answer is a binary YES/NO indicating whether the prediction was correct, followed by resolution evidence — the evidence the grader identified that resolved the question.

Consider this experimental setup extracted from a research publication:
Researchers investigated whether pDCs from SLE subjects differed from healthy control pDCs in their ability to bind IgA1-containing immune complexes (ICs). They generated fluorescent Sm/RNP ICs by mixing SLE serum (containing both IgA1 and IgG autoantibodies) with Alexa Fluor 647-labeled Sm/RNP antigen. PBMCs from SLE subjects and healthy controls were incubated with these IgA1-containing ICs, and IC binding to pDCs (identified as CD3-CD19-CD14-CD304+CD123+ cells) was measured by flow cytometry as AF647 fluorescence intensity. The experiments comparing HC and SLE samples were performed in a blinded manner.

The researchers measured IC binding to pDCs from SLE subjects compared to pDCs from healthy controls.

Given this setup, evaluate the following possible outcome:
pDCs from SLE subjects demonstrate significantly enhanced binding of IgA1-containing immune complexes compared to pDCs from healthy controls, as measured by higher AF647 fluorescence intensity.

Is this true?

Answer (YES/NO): YES